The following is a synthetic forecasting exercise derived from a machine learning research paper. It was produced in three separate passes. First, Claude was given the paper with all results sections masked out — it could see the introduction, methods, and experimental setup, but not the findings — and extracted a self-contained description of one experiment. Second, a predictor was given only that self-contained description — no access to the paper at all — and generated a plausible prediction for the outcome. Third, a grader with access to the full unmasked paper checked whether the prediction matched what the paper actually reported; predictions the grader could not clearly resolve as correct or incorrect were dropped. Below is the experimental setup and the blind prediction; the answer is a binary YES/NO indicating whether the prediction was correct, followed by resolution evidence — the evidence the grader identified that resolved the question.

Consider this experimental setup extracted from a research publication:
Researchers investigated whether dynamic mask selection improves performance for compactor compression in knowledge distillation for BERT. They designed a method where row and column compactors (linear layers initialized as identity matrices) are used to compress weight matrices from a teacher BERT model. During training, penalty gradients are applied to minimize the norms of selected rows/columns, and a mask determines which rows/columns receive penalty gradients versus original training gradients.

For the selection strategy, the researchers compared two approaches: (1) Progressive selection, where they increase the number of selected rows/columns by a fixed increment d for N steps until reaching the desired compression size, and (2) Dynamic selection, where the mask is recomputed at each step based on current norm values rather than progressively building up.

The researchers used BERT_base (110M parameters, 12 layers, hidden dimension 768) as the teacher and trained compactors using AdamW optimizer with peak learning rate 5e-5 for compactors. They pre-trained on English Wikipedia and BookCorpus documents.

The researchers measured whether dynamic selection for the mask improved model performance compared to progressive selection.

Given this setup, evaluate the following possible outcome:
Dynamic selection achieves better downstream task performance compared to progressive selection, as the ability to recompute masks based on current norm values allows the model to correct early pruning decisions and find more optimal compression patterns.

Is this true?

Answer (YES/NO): NO